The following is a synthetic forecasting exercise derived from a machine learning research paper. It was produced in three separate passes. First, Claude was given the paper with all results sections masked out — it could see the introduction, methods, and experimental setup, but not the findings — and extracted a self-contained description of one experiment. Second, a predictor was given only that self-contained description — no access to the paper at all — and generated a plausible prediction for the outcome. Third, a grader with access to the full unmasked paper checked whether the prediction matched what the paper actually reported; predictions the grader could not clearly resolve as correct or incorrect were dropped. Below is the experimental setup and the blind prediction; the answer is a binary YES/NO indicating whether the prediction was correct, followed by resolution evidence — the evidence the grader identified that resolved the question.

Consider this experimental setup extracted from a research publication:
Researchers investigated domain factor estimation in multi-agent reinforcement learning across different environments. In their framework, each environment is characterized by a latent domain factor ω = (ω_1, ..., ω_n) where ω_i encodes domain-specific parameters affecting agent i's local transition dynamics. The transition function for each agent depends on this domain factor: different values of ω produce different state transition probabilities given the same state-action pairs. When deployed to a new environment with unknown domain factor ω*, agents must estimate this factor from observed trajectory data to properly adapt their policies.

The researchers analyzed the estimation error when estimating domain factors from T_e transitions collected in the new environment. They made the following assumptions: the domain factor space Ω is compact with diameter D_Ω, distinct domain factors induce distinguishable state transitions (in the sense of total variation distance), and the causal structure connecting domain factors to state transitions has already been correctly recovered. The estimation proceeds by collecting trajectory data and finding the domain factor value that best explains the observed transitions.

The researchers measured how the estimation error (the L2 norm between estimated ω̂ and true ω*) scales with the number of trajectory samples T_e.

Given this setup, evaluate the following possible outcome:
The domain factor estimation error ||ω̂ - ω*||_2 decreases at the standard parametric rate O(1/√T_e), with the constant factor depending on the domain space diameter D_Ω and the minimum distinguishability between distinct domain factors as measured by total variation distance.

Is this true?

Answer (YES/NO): YES